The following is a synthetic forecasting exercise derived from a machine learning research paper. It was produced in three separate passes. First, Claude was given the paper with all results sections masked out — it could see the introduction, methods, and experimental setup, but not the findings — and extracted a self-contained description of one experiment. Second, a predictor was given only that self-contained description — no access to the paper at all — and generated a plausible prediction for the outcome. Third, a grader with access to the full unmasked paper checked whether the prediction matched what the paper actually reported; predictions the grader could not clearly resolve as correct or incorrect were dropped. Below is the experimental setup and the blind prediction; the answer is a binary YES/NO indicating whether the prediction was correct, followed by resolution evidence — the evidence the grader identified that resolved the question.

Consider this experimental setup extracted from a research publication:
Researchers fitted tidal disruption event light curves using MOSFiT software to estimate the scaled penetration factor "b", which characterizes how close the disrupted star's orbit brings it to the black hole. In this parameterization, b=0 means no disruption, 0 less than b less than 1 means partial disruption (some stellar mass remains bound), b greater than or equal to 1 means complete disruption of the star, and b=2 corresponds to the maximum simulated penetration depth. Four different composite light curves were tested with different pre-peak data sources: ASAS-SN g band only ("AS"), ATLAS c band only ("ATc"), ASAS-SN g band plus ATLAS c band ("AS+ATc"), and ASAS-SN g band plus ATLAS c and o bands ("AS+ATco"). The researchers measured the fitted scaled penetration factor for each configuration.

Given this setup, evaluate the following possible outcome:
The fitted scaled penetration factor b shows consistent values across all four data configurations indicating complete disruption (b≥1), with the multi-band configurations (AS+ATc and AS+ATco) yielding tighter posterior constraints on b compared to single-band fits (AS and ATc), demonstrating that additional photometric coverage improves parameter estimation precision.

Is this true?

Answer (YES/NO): NO